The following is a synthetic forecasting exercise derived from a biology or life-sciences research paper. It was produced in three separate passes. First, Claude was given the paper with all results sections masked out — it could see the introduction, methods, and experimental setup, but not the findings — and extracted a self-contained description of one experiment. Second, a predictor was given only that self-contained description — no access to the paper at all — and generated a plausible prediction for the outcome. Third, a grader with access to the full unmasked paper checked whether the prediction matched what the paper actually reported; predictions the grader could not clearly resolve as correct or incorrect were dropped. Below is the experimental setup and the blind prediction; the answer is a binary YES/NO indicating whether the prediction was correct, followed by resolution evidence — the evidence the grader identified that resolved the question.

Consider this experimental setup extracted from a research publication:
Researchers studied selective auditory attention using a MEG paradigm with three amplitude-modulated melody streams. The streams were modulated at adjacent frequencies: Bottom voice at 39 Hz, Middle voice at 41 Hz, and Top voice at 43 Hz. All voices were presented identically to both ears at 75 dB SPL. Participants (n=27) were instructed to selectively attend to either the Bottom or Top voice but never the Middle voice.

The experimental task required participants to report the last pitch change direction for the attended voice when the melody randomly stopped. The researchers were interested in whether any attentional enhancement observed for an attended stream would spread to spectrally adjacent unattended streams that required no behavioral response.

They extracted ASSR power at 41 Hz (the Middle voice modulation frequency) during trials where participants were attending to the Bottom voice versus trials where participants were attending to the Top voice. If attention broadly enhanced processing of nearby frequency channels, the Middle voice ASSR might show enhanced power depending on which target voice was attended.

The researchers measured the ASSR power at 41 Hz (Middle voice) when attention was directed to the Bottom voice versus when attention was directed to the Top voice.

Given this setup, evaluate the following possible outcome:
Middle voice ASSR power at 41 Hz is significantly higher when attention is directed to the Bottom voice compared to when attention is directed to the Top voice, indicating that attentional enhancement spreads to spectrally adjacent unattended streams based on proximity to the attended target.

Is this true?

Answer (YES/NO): NO